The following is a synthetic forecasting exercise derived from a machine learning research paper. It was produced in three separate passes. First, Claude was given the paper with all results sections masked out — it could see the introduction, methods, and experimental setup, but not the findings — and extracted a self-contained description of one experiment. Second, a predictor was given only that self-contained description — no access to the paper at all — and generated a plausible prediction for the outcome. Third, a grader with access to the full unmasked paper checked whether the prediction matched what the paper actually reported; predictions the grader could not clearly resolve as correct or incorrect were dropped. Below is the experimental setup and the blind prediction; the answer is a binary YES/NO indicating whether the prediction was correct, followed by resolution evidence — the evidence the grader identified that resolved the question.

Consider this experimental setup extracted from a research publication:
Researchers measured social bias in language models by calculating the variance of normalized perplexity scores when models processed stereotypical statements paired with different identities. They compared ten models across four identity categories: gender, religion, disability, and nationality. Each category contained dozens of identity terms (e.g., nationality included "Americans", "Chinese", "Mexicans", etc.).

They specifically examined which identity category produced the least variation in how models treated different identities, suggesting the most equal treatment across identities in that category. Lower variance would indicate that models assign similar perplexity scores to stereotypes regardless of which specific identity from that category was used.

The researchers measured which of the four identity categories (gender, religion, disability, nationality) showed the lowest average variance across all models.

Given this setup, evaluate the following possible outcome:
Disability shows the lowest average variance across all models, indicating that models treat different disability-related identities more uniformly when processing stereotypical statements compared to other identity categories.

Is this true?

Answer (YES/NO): NO